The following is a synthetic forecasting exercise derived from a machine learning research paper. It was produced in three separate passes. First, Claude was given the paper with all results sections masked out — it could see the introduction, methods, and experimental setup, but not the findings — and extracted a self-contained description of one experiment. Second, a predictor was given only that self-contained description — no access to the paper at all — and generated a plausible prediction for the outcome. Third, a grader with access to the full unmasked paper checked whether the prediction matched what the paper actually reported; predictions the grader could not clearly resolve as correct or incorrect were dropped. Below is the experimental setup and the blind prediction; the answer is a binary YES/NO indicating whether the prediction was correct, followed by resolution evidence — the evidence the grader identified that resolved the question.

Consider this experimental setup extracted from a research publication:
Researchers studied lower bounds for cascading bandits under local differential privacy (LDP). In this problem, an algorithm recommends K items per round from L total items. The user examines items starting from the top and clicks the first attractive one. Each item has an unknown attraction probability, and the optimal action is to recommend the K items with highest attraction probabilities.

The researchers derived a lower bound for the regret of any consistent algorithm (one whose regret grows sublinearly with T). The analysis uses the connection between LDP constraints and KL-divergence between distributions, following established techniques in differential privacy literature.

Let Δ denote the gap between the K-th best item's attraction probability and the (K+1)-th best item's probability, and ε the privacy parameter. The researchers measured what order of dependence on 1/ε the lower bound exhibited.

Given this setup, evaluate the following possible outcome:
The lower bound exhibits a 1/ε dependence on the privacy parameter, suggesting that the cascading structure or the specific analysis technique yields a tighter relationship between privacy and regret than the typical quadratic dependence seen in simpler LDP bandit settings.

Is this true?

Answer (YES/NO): NO